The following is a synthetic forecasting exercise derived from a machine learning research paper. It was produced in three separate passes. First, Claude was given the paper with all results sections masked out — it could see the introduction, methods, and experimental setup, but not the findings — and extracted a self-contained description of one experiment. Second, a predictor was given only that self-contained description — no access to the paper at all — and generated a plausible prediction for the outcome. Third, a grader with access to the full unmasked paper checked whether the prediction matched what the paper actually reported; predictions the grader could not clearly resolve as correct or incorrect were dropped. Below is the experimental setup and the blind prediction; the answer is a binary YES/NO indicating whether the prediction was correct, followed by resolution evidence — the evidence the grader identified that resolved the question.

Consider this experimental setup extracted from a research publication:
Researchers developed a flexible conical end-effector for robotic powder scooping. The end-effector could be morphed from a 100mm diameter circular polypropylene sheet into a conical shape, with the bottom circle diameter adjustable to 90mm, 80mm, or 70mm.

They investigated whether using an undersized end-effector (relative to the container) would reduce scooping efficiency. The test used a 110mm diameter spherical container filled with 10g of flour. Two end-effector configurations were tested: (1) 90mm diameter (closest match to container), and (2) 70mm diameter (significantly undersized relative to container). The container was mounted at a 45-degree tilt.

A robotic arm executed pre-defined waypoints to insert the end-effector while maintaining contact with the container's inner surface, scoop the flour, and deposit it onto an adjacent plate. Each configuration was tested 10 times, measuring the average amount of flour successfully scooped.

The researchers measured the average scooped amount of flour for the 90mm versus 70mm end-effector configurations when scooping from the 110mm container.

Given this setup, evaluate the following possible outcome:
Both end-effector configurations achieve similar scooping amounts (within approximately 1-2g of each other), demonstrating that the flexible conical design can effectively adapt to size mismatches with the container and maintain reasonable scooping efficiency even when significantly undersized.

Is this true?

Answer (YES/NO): NO